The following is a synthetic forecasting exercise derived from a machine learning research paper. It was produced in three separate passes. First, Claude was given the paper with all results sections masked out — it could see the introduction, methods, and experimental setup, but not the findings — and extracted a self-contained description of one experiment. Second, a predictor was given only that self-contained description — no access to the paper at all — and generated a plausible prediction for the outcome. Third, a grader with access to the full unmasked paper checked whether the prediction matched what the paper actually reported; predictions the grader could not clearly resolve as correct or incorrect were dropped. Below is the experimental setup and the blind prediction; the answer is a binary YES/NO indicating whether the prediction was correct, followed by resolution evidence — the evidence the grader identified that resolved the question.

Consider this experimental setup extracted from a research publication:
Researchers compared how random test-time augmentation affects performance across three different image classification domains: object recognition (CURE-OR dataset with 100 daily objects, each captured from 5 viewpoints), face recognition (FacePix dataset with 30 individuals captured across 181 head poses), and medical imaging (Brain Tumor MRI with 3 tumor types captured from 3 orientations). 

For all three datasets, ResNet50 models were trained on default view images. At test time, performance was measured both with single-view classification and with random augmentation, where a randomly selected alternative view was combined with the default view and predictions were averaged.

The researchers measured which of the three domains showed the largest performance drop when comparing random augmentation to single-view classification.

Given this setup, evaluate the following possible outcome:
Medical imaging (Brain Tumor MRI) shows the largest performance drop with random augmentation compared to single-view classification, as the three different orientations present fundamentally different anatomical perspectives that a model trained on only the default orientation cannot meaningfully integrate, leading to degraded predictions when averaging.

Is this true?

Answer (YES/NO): NO